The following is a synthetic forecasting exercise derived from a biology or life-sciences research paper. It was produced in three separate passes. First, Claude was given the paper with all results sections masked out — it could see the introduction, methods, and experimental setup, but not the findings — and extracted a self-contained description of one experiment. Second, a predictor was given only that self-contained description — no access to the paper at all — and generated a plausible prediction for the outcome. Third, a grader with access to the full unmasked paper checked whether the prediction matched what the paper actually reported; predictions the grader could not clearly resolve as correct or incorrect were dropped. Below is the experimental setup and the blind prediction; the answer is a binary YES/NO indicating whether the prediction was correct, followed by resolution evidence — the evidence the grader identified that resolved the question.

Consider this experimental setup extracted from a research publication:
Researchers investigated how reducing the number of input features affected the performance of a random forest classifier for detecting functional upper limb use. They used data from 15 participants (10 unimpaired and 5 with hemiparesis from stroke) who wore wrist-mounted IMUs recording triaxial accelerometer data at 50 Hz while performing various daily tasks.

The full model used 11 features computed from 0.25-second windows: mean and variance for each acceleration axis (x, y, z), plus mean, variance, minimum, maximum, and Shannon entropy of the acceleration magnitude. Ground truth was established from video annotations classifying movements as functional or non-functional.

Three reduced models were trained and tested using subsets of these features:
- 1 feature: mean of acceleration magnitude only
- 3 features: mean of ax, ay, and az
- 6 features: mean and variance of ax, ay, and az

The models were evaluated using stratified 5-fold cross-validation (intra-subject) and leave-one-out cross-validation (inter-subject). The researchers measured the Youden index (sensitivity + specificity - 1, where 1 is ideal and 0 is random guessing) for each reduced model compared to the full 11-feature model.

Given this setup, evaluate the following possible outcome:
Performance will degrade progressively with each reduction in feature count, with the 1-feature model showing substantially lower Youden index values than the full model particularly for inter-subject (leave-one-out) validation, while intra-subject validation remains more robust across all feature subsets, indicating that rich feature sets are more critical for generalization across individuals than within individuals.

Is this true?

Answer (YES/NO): NO